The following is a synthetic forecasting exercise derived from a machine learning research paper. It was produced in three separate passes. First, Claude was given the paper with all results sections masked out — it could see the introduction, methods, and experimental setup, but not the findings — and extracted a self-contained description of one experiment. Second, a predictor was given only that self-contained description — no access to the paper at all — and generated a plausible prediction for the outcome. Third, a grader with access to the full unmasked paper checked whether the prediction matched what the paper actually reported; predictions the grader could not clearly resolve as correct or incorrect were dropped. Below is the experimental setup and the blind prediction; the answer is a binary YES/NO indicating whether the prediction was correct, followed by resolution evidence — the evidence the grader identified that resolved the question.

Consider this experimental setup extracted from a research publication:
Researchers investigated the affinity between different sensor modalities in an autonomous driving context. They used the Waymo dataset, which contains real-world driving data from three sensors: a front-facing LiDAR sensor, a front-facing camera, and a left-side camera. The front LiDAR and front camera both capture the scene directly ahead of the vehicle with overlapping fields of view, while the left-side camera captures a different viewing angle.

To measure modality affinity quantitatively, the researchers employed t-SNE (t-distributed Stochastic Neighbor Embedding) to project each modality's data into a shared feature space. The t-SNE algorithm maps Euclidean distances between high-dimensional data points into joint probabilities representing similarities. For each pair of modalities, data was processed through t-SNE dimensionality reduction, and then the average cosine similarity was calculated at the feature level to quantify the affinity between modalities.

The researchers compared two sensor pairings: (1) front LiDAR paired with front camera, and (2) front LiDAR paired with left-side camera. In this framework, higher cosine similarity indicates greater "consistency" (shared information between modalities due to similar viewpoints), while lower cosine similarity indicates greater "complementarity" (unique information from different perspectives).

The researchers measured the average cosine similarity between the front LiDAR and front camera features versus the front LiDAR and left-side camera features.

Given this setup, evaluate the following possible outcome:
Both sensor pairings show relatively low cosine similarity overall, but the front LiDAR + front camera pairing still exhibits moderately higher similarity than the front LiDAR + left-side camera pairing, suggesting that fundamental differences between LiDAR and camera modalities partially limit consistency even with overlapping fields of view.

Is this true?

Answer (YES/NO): NO